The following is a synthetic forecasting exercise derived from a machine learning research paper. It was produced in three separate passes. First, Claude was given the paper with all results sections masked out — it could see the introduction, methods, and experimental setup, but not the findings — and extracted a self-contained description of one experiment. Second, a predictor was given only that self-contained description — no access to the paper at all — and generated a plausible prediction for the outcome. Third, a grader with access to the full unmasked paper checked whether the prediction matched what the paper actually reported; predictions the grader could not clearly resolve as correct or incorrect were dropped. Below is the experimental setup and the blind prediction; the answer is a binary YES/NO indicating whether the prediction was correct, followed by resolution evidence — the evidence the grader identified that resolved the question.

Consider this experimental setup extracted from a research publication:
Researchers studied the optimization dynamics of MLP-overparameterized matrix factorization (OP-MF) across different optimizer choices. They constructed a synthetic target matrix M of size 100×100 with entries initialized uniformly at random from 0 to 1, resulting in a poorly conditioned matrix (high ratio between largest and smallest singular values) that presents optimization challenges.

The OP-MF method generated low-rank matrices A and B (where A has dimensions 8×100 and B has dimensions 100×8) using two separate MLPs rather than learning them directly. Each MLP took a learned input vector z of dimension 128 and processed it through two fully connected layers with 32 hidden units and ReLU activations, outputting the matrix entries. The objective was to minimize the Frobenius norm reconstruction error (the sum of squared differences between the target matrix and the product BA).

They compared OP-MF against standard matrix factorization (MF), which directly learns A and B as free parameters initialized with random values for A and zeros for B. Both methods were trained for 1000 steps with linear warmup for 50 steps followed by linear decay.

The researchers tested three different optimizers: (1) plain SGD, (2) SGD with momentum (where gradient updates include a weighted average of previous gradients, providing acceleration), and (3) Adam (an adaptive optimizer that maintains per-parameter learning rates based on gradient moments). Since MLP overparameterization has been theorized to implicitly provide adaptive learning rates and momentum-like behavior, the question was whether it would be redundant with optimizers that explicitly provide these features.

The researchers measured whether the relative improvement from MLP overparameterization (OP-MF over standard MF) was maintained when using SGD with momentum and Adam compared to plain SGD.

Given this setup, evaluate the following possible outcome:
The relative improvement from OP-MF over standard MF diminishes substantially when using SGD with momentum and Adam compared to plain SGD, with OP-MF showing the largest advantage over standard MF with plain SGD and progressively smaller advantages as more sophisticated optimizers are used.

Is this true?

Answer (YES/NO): NO